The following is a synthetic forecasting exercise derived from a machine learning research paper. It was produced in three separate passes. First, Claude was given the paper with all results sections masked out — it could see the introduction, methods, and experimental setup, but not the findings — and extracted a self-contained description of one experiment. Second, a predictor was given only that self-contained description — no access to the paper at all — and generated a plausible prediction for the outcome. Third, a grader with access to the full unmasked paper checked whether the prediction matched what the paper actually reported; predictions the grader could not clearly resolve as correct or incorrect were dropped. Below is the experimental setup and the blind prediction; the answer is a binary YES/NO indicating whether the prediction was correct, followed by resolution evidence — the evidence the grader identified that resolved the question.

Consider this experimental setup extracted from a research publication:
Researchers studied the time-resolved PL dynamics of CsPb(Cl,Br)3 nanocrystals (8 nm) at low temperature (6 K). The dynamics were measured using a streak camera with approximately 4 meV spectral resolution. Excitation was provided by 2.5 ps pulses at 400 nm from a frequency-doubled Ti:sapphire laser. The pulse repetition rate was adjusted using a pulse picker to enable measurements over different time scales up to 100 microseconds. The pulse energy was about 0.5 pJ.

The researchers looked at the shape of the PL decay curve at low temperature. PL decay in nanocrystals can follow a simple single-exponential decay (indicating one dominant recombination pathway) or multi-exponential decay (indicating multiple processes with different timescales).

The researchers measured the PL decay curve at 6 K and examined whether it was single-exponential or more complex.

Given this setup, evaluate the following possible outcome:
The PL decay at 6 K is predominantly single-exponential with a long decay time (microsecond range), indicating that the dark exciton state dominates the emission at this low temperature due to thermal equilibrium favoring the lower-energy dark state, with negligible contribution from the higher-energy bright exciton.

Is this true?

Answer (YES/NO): NO